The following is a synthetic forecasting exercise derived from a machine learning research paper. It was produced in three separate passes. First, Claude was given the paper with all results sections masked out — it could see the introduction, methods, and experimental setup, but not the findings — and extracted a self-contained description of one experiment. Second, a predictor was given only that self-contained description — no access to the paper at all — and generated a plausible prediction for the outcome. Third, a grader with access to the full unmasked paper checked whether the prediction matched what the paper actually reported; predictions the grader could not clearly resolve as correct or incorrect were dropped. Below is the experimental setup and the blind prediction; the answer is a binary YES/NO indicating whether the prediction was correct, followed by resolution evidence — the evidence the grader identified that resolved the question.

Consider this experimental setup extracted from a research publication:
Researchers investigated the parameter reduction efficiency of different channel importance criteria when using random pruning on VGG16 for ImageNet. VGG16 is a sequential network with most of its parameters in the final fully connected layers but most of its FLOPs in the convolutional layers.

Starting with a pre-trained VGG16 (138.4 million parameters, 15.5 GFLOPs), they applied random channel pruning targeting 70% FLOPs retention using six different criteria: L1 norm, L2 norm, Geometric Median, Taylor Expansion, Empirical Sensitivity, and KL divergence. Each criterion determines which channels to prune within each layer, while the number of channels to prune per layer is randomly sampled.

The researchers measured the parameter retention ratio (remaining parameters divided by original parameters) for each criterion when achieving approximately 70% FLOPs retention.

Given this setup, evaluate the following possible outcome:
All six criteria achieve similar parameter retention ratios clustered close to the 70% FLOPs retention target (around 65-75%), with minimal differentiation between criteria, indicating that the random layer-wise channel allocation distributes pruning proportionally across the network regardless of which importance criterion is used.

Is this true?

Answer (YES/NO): NO